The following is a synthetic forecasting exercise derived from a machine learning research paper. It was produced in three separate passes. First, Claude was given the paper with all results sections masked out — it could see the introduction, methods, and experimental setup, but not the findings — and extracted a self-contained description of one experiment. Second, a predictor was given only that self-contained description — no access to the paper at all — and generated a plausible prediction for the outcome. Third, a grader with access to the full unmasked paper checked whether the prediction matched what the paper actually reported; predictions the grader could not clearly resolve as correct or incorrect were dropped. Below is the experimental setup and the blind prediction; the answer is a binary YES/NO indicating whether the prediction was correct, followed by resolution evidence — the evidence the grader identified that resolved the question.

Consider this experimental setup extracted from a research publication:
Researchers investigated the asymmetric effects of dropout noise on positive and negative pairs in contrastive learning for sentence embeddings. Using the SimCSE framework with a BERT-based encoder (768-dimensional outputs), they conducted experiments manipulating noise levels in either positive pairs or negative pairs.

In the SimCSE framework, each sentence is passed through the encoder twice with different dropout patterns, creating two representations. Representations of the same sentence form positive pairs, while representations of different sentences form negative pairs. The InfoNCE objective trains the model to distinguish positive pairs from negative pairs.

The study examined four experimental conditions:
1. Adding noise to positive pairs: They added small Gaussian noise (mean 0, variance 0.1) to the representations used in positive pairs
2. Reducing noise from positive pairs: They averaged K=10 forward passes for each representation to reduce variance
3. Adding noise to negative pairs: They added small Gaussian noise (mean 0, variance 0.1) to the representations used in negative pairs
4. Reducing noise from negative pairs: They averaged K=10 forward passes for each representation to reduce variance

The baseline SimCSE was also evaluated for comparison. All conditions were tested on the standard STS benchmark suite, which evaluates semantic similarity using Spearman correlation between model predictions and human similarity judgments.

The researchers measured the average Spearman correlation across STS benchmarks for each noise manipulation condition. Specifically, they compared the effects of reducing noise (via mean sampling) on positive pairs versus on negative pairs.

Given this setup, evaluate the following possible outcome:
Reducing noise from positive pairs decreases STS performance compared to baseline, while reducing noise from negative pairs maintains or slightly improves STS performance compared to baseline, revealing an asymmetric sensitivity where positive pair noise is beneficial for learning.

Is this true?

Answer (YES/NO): YES